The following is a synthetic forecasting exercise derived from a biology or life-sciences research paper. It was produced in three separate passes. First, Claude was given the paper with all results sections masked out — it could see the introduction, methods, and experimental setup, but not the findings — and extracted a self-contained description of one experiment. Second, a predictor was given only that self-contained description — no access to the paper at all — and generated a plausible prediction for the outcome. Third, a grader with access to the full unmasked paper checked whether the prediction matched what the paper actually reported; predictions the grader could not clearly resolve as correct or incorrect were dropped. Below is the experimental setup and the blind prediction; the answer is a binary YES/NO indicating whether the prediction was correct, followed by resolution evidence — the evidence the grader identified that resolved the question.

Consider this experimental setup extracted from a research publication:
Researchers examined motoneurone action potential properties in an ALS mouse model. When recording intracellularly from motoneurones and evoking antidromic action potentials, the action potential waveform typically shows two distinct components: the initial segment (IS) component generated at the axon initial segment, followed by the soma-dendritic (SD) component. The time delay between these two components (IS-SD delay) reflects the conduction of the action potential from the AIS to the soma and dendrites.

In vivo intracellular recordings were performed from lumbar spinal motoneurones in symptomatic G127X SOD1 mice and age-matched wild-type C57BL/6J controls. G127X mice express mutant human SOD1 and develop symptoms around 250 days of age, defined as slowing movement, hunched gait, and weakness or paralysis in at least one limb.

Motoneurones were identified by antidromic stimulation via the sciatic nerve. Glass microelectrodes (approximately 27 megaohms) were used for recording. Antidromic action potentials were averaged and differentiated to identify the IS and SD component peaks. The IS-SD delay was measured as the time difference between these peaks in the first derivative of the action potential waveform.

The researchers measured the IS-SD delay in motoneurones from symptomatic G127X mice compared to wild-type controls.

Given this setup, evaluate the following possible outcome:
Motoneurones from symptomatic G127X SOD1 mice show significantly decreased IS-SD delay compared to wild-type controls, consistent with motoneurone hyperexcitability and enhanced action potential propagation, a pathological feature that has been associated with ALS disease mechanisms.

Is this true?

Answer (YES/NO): YES